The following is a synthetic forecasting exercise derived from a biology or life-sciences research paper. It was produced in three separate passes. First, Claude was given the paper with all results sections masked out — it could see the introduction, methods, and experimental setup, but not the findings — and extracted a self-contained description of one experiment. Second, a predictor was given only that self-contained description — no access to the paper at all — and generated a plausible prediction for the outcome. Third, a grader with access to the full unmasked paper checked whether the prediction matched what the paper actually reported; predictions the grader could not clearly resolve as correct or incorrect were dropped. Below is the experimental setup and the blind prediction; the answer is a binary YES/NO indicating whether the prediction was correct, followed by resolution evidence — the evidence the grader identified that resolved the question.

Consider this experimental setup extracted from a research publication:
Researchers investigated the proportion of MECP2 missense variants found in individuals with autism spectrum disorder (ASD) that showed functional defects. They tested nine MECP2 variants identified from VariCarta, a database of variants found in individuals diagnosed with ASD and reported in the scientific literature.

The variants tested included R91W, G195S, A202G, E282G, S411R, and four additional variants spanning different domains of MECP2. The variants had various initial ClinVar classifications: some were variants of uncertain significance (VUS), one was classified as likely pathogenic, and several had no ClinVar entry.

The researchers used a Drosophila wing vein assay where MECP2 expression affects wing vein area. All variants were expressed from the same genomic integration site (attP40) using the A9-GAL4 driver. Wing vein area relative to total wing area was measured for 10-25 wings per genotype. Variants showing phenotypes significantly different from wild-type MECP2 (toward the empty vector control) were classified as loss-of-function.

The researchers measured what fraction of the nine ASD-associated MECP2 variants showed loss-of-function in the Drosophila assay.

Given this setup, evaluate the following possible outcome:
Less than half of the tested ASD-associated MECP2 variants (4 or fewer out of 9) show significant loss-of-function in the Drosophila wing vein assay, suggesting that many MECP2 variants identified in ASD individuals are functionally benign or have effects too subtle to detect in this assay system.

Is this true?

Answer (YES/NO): YES